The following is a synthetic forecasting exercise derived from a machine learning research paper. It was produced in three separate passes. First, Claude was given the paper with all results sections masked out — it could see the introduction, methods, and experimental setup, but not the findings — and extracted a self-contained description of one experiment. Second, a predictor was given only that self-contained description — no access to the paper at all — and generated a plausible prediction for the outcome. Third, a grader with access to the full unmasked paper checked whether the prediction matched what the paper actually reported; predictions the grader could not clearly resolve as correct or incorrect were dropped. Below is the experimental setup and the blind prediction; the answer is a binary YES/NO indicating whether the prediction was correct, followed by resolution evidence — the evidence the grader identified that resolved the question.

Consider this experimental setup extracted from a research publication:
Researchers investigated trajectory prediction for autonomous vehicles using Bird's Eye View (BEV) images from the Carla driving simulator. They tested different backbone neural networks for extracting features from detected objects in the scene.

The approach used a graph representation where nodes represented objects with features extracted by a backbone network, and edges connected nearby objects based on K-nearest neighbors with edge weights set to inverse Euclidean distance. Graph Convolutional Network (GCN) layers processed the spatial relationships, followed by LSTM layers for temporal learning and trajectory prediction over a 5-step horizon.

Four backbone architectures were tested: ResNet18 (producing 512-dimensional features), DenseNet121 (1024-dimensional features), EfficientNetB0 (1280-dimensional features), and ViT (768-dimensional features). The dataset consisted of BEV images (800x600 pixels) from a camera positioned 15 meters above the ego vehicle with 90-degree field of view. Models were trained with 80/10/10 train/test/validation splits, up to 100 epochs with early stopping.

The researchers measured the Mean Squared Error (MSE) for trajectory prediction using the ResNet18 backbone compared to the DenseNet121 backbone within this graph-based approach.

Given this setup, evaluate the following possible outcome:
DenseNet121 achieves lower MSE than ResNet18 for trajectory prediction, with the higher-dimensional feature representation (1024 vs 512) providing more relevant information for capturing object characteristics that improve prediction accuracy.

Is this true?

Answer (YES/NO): YES